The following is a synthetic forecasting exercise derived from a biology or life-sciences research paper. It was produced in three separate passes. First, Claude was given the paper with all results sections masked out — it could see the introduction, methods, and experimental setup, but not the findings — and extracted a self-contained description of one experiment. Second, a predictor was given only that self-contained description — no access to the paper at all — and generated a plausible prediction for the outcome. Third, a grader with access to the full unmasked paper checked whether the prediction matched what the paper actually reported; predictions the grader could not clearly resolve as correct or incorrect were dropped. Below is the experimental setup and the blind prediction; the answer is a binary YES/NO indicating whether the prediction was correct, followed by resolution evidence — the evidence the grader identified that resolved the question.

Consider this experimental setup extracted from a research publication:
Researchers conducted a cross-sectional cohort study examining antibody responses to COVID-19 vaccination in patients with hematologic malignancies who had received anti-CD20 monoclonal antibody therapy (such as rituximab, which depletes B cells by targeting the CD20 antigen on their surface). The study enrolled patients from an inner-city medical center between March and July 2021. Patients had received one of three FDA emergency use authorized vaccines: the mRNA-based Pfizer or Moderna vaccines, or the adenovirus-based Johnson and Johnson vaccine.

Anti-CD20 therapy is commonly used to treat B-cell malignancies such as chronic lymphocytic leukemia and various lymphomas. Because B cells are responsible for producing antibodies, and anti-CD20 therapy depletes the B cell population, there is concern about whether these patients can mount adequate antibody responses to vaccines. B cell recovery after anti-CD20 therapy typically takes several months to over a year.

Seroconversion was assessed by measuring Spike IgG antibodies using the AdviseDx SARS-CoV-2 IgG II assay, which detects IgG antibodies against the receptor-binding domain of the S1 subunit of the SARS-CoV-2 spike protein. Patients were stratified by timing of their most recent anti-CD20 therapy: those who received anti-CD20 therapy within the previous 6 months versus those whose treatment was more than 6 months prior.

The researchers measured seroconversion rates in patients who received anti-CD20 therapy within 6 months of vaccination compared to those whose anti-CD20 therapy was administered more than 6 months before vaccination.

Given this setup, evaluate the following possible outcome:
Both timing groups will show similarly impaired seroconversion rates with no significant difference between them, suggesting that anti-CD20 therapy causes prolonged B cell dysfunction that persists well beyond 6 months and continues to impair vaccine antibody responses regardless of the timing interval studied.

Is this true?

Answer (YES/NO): NO